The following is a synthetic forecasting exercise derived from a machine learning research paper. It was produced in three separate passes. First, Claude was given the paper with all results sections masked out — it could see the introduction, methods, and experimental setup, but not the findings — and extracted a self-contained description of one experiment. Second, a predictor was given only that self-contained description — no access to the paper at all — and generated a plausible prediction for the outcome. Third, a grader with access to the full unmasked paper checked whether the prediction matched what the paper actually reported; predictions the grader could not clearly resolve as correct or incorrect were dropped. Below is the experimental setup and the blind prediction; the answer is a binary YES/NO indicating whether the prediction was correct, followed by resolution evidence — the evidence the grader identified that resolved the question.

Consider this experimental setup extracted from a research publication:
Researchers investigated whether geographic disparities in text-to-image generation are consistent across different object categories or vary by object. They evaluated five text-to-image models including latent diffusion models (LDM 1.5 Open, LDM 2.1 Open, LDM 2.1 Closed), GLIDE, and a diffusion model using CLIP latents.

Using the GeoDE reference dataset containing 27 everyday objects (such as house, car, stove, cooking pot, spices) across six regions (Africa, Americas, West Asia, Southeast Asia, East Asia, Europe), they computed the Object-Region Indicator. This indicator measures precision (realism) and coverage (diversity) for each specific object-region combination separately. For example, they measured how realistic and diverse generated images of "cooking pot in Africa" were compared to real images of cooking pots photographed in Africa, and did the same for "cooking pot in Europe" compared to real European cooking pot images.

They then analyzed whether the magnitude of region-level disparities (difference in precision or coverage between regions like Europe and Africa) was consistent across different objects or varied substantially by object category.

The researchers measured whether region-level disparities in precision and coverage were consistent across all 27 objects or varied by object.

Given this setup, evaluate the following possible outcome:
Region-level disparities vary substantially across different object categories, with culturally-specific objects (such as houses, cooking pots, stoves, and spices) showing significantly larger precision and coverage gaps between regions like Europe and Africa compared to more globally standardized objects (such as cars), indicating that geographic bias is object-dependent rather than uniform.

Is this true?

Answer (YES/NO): NO